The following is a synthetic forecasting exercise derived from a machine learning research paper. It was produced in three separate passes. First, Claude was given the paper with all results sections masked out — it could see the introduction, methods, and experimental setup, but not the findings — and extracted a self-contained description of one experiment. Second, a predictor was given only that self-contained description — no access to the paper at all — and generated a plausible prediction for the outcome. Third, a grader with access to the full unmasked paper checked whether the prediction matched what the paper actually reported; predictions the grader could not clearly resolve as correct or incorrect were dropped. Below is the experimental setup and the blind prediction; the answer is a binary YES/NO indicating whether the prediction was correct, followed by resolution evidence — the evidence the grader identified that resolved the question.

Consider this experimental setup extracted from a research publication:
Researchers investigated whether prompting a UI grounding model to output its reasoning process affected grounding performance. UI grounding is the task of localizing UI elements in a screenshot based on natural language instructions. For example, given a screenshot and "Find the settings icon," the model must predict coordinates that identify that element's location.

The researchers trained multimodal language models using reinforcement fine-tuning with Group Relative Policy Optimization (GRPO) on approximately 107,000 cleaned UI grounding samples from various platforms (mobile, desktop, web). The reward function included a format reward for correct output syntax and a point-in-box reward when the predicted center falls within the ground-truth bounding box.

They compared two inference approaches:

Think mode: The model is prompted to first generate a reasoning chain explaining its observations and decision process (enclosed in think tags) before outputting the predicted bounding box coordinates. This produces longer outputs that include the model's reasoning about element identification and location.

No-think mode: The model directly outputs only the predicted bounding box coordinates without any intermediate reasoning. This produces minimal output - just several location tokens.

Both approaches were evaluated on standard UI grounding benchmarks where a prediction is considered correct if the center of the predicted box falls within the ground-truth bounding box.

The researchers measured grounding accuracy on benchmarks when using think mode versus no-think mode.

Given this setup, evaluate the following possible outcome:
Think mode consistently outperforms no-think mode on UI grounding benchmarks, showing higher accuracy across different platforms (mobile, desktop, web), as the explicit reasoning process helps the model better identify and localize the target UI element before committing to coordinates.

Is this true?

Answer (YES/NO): NO